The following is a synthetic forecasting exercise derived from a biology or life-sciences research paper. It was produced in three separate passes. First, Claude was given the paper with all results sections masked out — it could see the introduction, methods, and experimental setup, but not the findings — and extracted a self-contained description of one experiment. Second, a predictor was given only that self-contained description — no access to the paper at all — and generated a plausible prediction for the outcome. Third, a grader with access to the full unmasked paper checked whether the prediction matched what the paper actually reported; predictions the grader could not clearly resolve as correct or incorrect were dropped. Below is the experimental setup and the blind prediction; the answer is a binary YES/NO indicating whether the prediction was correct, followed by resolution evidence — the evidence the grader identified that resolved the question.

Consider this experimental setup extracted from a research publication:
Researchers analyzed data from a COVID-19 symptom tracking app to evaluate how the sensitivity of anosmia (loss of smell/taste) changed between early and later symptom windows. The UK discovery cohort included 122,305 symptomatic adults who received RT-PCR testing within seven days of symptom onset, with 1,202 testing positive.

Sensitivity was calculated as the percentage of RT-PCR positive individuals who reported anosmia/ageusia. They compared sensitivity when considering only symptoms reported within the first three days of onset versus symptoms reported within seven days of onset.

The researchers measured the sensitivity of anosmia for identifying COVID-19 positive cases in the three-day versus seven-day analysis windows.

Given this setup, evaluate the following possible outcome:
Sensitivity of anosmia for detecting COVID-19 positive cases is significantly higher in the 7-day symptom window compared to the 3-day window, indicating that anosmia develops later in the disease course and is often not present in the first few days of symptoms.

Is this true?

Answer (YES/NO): YES